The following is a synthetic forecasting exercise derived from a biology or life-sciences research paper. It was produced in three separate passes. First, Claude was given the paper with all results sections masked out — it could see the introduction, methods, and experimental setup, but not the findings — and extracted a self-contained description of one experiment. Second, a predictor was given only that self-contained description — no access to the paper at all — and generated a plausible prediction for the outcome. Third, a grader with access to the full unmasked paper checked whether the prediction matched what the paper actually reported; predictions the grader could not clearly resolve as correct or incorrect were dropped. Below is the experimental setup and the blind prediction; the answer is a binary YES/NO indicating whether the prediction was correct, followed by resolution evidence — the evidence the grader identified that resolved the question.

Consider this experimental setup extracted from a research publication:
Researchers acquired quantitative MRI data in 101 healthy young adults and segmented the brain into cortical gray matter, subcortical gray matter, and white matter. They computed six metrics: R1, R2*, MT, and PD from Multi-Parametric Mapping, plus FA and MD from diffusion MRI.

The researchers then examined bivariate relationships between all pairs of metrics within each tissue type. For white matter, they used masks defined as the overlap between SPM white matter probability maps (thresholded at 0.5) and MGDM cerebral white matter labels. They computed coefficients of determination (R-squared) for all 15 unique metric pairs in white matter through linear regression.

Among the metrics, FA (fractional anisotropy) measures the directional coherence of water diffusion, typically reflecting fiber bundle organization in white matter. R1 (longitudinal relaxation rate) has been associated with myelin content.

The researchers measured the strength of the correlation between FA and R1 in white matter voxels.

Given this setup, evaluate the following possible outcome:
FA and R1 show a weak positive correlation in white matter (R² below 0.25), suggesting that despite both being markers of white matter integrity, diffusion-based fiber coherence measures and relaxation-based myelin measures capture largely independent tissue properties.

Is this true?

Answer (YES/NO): YES